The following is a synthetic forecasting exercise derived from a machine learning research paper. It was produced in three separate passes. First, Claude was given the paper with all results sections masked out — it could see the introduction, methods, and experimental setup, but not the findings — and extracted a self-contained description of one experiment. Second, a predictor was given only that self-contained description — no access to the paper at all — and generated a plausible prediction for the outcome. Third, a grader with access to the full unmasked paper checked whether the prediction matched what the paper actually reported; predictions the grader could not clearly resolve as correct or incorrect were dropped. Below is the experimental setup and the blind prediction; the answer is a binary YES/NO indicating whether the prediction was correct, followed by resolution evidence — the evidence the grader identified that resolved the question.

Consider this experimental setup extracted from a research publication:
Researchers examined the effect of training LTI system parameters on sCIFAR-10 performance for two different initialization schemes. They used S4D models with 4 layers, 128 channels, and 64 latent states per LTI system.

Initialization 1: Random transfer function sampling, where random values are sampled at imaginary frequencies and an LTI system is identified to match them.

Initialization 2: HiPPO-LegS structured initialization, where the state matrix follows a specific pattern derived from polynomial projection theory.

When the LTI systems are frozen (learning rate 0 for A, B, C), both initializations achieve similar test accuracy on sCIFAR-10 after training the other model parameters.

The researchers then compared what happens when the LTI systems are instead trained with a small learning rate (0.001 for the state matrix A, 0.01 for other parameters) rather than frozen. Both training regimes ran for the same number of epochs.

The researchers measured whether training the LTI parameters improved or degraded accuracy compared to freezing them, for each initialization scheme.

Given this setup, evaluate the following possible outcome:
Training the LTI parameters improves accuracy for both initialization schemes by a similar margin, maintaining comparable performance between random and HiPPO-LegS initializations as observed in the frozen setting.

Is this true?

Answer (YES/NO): NO